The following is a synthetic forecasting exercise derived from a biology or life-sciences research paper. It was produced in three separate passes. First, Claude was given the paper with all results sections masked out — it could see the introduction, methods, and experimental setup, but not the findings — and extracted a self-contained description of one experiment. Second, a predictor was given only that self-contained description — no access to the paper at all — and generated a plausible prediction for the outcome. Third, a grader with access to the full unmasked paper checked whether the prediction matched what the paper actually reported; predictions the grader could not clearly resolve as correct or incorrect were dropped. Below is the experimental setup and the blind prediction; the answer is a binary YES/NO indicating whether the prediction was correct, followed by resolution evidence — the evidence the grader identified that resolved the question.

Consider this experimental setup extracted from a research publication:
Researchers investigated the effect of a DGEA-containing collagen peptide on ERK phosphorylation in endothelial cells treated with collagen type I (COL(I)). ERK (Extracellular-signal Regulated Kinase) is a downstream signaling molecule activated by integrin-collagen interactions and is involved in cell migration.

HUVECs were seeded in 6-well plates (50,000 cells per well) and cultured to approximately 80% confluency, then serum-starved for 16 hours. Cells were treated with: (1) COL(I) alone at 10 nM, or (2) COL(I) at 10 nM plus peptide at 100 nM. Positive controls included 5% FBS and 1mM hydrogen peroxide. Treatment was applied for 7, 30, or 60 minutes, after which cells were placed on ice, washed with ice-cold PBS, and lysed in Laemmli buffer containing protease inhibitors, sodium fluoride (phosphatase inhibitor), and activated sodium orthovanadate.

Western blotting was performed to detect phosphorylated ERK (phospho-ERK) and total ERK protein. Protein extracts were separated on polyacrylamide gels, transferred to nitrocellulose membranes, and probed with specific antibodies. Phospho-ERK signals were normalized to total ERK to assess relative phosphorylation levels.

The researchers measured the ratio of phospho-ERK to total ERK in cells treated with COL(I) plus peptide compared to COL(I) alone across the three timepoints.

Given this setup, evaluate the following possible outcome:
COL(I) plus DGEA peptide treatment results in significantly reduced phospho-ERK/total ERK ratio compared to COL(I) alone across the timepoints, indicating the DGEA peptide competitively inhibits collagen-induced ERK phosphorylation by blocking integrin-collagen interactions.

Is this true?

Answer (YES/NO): NO